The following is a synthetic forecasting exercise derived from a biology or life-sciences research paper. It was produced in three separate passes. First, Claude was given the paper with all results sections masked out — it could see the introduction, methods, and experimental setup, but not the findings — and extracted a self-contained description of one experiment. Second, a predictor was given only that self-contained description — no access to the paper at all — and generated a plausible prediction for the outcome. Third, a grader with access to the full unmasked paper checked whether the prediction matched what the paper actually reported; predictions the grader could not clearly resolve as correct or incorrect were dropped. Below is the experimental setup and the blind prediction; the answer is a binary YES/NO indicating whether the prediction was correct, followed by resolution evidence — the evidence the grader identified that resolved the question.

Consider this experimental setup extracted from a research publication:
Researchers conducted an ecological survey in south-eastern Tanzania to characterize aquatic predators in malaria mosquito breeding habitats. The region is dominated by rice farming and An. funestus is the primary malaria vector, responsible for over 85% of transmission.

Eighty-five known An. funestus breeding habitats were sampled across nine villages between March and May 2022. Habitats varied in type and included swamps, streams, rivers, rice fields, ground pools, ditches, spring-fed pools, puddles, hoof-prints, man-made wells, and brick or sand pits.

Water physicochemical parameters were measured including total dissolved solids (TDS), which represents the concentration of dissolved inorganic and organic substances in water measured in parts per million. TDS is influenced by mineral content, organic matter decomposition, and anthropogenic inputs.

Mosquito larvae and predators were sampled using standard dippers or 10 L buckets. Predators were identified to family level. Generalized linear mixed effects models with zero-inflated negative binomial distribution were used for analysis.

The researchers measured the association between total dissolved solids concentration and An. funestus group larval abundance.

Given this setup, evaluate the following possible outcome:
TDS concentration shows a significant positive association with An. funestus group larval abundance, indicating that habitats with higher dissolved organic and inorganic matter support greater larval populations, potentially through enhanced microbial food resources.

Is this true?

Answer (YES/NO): NO